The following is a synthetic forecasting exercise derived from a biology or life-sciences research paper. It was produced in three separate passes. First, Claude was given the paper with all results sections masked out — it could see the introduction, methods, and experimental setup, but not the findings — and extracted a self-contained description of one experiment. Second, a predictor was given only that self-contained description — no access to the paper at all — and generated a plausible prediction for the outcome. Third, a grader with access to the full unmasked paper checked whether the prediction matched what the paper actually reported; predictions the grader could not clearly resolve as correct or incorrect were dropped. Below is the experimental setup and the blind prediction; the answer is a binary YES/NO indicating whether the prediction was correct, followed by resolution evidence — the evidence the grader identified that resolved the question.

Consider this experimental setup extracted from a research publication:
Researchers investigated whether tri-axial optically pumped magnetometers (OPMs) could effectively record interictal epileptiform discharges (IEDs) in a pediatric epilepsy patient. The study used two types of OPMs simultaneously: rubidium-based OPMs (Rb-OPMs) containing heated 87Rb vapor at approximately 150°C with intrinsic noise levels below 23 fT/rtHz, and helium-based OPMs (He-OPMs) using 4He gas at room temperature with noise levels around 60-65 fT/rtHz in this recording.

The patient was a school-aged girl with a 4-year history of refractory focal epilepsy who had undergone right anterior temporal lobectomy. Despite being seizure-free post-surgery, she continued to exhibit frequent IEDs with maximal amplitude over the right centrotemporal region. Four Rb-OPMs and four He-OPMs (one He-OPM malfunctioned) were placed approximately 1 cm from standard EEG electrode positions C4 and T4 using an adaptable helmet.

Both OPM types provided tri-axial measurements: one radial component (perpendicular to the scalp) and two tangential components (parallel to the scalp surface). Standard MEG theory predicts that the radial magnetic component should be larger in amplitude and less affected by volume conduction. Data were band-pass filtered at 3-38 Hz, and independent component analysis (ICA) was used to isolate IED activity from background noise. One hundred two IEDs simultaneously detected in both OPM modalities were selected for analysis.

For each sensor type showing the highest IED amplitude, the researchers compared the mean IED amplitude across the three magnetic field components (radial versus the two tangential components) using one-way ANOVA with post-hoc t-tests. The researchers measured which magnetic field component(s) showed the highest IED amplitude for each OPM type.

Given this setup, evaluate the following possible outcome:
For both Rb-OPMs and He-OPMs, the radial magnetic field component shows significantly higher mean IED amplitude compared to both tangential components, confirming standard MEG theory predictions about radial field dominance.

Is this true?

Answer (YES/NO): NO